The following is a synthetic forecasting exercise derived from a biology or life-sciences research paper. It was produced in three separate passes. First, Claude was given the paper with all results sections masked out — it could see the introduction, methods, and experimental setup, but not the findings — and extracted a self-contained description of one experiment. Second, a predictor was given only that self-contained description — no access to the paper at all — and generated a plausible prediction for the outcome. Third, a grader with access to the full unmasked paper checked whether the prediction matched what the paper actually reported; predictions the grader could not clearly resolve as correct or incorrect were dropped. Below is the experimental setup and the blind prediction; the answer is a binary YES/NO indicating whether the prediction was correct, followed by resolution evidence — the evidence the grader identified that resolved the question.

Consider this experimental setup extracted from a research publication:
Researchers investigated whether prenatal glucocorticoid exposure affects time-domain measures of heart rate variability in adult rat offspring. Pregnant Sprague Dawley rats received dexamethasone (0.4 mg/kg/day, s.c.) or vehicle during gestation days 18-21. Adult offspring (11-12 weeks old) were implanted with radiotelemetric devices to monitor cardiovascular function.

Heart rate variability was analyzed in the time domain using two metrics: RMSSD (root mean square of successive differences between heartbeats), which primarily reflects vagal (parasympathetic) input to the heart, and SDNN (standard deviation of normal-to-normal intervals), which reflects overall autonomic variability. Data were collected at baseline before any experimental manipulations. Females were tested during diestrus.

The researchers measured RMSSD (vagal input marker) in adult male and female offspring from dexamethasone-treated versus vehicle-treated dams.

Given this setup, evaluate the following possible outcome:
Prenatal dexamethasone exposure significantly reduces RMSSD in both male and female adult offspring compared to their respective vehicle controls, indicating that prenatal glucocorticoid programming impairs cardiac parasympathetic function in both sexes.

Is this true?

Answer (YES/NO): YES